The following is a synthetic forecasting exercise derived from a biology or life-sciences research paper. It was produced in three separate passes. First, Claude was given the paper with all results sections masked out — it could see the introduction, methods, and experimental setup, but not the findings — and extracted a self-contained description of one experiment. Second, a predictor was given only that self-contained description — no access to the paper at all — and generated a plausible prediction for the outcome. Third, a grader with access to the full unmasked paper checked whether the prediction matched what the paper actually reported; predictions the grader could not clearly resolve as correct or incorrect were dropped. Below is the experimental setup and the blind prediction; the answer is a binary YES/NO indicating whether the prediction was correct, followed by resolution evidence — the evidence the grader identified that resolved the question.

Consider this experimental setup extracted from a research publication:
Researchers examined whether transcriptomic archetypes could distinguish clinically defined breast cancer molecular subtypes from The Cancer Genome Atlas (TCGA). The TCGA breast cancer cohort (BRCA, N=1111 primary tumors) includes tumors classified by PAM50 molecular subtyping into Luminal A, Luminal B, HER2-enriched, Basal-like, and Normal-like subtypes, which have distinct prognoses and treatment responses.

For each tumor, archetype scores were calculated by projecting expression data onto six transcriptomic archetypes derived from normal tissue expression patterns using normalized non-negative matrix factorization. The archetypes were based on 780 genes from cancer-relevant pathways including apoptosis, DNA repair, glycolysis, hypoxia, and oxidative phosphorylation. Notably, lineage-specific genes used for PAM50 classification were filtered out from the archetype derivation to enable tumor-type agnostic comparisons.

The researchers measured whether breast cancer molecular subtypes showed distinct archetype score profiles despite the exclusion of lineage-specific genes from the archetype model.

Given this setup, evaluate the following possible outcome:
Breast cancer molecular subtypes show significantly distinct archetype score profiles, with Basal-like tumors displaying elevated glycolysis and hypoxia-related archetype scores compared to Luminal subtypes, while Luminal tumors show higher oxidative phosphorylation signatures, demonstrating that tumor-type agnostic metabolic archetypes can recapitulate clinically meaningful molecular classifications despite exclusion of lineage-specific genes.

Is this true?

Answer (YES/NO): NO